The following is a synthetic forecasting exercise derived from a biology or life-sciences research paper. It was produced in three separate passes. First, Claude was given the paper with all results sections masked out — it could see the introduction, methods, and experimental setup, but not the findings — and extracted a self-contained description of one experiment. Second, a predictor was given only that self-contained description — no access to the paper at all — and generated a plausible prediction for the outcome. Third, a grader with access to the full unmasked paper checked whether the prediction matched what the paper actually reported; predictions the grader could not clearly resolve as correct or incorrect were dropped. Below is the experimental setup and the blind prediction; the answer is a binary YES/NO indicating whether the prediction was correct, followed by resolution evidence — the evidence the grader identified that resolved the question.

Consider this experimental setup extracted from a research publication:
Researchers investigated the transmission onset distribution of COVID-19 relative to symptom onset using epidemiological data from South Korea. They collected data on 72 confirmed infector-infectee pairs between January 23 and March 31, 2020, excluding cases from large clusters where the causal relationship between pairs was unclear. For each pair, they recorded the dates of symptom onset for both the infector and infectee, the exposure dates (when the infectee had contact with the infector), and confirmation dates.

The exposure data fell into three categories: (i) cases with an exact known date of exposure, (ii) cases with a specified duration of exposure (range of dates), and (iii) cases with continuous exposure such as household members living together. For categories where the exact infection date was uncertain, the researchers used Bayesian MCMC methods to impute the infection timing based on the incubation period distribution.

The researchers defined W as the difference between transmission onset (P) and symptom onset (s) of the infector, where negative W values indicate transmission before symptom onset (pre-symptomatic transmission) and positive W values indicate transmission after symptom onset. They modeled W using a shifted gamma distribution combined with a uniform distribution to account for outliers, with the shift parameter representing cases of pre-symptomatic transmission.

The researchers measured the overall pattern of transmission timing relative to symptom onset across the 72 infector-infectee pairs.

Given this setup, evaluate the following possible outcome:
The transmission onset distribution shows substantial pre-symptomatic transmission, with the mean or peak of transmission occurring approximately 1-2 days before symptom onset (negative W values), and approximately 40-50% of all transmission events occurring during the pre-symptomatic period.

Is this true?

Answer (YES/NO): NO